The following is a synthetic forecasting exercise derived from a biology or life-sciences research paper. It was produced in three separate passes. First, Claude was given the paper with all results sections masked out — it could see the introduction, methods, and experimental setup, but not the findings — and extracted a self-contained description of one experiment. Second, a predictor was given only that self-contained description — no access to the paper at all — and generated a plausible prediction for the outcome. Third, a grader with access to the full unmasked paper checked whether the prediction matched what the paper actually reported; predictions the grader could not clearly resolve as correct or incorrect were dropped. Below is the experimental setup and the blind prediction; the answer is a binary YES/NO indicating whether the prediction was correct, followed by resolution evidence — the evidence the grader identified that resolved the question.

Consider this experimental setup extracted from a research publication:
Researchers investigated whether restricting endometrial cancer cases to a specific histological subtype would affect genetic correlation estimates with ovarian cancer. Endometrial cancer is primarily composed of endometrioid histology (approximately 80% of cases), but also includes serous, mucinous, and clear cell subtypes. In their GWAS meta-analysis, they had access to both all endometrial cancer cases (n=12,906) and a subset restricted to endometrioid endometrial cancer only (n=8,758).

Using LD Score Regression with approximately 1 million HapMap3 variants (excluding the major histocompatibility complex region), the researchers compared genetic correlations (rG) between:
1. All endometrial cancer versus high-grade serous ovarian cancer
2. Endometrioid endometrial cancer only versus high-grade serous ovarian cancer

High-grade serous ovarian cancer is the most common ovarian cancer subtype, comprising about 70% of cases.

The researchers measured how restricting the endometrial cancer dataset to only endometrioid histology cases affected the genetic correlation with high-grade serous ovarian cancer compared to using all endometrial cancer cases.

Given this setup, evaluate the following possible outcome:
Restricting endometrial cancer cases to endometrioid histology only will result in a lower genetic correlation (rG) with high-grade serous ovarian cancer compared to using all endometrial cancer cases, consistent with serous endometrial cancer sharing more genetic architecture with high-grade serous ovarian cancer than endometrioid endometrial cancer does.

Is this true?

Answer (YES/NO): YES